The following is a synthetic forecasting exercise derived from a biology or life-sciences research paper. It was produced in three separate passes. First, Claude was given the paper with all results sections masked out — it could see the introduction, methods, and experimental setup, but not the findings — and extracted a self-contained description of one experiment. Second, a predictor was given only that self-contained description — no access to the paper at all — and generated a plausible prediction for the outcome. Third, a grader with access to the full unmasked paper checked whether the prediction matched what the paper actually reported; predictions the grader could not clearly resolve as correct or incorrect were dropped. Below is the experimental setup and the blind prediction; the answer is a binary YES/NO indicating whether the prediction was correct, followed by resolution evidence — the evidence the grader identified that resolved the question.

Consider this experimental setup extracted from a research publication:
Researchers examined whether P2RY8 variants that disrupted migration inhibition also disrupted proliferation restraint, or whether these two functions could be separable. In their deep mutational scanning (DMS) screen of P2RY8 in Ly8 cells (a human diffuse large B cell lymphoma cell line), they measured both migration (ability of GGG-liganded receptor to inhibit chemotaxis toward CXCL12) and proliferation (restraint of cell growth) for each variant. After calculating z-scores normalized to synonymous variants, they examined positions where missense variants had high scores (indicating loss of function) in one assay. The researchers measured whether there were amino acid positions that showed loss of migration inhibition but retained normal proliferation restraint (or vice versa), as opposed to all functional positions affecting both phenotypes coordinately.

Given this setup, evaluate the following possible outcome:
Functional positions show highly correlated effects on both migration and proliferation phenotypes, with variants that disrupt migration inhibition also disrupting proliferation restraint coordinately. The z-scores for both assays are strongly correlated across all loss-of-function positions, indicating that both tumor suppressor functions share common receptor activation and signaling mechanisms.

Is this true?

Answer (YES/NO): NO